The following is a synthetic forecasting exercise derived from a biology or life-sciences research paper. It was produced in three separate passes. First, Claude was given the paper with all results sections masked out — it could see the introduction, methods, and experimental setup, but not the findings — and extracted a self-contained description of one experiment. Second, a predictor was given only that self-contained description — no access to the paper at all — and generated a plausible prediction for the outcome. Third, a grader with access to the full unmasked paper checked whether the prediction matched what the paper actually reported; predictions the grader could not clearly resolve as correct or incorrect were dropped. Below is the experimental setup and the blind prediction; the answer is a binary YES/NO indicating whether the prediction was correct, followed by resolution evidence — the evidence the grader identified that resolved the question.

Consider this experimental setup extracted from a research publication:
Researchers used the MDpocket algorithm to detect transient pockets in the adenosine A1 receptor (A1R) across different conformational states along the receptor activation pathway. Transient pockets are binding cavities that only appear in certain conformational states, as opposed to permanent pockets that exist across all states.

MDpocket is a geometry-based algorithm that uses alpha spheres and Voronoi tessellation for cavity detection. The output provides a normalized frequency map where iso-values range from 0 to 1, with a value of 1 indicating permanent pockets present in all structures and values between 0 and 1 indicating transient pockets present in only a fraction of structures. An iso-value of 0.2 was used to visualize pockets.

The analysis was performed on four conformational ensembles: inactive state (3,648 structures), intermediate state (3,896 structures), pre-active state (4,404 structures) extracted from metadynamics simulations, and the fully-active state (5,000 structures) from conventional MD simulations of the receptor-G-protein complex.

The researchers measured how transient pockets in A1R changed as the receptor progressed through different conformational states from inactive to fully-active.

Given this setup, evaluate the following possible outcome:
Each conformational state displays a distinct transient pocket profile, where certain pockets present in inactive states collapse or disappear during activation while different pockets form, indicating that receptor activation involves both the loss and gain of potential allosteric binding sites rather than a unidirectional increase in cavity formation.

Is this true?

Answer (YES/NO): YES